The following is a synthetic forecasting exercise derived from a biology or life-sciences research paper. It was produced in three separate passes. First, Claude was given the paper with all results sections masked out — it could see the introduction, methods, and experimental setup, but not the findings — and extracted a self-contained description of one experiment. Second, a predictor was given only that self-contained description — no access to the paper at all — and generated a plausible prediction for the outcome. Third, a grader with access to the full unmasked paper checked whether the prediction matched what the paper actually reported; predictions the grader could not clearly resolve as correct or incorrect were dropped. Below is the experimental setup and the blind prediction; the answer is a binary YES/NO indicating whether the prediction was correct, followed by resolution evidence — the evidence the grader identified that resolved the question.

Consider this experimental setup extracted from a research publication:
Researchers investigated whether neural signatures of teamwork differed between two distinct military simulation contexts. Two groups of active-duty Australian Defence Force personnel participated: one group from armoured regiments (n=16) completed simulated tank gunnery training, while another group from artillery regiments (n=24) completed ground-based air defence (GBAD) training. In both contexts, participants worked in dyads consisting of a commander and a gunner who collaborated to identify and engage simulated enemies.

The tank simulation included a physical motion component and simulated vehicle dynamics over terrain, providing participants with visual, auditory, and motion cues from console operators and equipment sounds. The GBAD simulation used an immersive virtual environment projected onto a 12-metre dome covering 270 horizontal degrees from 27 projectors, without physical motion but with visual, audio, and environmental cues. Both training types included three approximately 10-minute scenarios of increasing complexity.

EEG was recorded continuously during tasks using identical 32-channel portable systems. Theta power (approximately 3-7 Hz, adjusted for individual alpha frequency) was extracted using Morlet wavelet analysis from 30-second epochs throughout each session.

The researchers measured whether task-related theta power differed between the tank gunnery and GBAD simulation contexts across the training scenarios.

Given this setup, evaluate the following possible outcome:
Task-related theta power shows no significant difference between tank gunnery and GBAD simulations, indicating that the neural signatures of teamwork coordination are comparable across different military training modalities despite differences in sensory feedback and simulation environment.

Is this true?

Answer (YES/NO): NO